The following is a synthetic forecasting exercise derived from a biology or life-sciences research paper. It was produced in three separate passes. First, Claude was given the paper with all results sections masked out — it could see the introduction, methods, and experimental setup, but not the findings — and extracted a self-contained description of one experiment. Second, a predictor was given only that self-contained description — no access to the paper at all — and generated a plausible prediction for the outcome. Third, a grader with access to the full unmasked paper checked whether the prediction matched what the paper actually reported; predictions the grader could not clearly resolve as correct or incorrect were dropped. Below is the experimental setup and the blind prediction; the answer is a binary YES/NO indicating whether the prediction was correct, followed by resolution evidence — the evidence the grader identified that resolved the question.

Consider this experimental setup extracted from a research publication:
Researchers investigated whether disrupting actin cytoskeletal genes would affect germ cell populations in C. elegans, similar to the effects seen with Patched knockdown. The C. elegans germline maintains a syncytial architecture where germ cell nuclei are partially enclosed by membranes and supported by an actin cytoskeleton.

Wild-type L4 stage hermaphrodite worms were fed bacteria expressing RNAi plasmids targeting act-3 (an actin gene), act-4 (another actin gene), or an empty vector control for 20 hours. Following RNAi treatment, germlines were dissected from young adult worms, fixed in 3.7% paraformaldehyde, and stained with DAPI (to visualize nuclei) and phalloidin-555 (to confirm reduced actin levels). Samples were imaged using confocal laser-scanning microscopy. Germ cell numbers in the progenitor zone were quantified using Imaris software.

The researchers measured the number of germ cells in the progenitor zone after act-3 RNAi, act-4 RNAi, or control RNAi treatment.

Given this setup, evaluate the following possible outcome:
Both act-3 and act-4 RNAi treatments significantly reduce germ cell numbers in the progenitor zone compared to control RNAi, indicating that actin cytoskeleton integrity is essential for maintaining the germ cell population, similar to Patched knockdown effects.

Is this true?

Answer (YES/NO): YES